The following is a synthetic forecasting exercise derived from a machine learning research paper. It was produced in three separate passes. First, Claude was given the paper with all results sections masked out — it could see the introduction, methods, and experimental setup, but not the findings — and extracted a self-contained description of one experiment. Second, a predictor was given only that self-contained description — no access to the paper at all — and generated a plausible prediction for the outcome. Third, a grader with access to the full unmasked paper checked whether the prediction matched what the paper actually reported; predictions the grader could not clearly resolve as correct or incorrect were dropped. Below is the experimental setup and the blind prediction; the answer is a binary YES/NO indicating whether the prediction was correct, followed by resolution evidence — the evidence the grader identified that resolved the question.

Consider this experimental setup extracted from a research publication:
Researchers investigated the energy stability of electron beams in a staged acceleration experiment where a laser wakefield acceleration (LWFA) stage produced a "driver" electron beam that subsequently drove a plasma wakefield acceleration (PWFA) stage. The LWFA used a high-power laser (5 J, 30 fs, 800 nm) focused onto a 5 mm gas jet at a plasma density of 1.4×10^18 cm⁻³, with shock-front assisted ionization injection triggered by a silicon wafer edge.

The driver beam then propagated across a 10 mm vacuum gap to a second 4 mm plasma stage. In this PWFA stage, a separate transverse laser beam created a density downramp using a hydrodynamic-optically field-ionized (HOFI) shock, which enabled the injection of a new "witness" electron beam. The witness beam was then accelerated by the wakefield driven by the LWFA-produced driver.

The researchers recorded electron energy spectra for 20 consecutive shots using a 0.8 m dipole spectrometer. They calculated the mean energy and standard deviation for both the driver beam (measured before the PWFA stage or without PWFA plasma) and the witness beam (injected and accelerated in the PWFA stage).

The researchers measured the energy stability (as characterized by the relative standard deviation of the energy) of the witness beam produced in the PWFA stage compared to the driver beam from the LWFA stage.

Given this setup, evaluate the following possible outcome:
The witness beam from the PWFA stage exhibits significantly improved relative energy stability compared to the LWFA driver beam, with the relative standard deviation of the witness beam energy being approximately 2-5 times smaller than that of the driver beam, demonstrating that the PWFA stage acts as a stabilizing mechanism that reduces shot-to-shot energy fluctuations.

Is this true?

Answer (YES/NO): NO